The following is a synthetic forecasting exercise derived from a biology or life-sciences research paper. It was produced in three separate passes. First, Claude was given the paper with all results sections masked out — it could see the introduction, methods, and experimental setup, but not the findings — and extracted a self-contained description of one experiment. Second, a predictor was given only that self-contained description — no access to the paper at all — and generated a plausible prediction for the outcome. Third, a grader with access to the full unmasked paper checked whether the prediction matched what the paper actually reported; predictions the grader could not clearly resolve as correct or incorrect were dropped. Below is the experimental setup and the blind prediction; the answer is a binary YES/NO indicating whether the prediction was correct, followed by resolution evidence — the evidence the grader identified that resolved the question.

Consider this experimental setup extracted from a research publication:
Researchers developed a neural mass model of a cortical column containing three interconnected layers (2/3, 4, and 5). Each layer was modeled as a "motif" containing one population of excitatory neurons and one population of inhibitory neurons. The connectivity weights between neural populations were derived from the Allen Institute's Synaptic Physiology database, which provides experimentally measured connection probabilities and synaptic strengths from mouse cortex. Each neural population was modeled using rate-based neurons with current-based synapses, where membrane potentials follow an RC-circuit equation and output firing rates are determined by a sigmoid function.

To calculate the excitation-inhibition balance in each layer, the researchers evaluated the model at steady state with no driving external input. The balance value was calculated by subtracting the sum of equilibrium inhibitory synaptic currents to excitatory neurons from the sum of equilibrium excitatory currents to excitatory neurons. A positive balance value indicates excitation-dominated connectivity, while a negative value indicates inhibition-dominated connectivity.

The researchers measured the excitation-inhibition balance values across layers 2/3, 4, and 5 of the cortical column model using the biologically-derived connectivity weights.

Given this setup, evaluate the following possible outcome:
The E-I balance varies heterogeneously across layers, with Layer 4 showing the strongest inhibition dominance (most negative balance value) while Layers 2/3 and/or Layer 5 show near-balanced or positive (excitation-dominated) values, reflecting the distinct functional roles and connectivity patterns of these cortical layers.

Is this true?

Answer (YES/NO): NO